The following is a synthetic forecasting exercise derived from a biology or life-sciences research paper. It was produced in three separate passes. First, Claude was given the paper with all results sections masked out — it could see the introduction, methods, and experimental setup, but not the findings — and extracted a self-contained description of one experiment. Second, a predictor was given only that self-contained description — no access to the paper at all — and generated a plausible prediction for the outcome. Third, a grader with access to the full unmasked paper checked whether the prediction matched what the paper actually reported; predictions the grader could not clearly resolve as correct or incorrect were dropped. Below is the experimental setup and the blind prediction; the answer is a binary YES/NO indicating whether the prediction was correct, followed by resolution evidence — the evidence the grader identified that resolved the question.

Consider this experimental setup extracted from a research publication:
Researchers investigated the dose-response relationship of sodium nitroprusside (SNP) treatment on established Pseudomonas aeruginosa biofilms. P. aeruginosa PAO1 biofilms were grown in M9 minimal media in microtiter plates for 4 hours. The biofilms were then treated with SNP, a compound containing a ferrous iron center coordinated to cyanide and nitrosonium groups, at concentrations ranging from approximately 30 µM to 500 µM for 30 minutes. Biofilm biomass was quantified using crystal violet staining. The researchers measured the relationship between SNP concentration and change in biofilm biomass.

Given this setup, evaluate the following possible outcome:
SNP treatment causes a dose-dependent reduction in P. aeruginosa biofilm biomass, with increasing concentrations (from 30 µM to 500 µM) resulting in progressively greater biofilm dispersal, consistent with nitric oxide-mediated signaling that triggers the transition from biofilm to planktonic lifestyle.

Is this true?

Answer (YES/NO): NO